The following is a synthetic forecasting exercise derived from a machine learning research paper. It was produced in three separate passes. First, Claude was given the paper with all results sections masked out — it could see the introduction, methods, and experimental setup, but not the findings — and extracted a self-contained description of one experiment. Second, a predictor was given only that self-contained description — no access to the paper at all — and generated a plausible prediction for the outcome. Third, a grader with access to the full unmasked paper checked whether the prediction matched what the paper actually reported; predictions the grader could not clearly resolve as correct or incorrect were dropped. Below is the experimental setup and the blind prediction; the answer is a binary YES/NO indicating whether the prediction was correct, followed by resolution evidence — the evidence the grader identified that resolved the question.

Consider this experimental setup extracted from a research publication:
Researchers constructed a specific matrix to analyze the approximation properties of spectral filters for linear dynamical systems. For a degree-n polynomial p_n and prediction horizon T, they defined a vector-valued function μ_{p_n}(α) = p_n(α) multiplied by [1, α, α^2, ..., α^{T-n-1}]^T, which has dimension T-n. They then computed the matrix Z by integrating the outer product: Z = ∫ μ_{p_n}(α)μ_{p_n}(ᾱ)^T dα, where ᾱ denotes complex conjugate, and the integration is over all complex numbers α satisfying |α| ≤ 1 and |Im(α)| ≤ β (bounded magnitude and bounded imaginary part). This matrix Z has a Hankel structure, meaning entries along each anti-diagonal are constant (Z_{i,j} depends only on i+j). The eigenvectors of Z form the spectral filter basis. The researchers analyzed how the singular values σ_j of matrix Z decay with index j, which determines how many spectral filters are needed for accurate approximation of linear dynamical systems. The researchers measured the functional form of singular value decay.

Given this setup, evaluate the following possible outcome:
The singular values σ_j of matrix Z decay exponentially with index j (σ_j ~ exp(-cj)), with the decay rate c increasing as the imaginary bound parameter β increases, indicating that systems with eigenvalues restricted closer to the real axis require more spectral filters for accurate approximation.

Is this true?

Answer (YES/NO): NO